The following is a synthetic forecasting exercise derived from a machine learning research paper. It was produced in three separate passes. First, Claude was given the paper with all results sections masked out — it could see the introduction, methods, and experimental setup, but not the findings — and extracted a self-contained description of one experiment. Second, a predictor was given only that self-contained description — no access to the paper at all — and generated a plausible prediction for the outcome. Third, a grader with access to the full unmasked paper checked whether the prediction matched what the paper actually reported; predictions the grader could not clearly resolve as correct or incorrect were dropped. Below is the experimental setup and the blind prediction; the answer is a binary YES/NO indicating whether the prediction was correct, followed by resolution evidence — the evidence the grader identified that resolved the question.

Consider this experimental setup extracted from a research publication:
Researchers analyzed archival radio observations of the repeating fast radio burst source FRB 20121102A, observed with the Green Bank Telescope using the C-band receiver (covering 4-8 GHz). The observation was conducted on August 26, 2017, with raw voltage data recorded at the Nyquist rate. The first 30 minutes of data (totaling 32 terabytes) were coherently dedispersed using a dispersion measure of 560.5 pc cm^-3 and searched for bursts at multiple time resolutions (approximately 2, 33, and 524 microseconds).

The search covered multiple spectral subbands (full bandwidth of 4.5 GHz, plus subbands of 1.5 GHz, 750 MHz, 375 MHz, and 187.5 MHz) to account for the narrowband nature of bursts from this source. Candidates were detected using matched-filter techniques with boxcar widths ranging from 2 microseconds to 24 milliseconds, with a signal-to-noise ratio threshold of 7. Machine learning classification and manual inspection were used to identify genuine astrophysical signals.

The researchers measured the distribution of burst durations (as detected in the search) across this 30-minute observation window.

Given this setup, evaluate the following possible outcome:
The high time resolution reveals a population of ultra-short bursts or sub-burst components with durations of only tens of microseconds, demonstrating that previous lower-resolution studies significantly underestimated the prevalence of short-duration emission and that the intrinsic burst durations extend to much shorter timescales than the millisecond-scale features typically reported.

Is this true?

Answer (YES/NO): YES